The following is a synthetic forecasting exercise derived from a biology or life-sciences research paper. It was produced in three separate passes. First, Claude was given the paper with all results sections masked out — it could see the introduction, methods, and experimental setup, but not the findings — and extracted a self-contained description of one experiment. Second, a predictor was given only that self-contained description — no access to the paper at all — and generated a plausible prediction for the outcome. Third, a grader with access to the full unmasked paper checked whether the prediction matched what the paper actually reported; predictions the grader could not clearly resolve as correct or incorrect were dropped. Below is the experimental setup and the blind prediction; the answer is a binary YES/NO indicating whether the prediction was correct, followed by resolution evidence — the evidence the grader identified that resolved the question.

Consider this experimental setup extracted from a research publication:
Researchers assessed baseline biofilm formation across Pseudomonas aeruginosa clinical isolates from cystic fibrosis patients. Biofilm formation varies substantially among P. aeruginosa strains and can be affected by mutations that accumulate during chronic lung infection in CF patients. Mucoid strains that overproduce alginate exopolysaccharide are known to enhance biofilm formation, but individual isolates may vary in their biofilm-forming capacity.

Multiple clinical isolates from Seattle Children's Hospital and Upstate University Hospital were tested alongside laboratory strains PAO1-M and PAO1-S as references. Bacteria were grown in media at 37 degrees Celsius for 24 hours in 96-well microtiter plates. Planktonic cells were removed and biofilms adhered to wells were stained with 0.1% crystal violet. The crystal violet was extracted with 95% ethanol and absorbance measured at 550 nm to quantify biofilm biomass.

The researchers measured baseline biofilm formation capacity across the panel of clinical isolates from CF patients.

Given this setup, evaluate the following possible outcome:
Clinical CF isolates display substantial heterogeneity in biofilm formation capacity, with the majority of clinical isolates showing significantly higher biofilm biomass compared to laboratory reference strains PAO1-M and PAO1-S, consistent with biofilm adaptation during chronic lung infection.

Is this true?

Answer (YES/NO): NO